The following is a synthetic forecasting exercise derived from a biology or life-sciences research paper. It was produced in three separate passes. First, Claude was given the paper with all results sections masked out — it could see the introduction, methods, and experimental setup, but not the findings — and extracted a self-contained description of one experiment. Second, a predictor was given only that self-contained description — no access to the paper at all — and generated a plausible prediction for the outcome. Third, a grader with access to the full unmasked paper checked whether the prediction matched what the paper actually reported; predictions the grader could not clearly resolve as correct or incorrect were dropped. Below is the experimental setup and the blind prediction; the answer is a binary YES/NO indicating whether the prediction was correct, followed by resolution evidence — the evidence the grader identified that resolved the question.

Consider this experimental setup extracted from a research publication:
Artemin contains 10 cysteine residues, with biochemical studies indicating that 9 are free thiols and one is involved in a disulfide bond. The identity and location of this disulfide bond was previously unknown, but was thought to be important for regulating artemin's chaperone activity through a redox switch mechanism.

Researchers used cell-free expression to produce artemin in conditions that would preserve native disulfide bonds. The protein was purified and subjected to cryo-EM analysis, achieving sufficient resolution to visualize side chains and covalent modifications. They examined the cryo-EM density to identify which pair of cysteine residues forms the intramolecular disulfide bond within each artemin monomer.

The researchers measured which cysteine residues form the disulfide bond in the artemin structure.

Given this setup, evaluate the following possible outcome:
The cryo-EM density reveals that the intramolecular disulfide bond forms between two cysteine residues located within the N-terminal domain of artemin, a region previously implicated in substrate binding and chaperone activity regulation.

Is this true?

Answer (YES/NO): NO